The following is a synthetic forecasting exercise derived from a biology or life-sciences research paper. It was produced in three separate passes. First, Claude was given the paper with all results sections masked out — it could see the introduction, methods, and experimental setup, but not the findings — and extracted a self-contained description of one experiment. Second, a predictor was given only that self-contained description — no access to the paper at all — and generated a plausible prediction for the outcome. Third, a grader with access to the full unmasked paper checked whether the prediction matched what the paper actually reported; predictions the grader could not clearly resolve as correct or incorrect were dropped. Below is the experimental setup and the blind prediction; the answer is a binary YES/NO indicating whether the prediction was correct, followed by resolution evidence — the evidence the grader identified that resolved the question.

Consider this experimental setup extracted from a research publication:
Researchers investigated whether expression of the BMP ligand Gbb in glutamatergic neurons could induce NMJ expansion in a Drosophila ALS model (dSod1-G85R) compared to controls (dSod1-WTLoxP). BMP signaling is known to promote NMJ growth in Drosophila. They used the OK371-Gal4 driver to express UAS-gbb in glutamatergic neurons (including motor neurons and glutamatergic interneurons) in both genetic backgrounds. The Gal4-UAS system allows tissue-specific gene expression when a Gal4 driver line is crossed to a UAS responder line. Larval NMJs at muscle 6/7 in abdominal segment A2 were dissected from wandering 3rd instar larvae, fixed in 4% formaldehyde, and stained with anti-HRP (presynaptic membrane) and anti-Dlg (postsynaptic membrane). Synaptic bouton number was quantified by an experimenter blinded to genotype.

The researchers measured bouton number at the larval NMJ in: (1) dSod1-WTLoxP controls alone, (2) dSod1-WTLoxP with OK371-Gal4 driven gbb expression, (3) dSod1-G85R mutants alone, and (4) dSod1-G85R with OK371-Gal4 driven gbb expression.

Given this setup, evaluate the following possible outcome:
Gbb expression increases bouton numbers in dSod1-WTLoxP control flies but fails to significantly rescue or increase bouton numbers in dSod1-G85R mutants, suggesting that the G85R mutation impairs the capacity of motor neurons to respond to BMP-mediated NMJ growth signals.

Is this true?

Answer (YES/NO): YES